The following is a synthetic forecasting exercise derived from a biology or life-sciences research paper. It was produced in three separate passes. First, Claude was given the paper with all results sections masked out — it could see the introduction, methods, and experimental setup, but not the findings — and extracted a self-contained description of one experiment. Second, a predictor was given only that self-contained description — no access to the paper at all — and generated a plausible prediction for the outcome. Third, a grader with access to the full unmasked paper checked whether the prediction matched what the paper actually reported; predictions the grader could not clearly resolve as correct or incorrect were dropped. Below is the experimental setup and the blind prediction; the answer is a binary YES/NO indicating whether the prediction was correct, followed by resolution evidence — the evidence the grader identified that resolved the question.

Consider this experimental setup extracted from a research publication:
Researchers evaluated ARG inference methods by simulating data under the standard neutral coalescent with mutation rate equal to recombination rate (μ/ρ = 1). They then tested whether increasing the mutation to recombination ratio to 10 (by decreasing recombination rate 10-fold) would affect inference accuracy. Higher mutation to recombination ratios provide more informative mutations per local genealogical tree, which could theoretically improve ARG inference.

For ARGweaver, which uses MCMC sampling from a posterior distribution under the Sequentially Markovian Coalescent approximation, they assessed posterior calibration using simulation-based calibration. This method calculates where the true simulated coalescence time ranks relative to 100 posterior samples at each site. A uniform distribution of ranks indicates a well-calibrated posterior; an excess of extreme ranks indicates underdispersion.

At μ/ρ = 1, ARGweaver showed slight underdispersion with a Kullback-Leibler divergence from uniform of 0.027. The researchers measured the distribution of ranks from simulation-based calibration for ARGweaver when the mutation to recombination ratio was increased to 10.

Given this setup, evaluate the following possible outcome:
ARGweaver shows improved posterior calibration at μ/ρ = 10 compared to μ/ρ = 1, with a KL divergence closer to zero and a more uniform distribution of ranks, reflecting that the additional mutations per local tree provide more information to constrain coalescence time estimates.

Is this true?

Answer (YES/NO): NO